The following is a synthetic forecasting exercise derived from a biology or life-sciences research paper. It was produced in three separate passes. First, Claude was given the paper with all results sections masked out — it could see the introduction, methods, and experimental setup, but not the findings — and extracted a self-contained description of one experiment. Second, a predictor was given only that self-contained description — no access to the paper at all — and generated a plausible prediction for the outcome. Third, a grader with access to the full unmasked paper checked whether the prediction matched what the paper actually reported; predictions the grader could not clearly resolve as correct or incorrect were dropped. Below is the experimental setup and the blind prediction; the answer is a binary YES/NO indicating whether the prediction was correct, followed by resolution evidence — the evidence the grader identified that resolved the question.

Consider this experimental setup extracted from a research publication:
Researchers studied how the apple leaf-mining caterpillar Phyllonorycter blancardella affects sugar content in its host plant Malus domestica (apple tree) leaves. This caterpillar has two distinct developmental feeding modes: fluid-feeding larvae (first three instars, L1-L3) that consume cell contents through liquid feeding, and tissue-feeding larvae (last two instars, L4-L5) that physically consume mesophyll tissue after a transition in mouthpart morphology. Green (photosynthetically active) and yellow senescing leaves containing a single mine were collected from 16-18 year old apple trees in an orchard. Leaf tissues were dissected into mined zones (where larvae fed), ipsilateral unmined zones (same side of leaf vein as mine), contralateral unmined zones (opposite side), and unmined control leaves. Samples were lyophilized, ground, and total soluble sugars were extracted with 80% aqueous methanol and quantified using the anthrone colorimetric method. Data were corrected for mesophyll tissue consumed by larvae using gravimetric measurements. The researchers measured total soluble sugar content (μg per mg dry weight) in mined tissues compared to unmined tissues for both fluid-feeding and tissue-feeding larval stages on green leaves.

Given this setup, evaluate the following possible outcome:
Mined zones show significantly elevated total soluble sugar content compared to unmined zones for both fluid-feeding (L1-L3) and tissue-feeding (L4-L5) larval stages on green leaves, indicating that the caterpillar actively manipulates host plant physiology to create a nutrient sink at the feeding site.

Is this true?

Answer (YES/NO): NO